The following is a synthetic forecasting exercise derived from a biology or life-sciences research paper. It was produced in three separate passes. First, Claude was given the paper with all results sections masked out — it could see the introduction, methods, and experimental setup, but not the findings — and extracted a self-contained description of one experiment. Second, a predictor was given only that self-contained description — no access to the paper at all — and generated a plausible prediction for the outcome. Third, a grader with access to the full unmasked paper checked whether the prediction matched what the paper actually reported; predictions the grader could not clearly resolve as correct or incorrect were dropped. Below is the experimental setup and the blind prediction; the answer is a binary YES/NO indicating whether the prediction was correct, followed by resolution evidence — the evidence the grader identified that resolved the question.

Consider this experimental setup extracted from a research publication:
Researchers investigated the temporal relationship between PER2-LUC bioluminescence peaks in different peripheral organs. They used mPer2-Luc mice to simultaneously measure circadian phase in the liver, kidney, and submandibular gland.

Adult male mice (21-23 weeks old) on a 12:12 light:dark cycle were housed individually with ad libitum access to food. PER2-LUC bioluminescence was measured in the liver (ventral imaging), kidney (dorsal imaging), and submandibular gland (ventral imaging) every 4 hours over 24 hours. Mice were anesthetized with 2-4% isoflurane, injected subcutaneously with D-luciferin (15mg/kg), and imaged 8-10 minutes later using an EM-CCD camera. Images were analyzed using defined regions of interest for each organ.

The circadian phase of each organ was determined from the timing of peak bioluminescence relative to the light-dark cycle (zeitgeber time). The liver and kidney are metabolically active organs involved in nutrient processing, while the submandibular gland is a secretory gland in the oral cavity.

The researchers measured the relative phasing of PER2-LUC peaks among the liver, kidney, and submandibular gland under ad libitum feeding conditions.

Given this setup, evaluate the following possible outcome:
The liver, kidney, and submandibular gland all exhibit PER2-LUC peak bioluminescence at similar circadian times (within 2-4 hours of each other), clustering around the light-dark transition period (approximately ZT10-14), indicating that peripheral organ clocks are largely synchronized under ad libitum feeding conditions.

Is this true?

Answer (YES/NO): NO